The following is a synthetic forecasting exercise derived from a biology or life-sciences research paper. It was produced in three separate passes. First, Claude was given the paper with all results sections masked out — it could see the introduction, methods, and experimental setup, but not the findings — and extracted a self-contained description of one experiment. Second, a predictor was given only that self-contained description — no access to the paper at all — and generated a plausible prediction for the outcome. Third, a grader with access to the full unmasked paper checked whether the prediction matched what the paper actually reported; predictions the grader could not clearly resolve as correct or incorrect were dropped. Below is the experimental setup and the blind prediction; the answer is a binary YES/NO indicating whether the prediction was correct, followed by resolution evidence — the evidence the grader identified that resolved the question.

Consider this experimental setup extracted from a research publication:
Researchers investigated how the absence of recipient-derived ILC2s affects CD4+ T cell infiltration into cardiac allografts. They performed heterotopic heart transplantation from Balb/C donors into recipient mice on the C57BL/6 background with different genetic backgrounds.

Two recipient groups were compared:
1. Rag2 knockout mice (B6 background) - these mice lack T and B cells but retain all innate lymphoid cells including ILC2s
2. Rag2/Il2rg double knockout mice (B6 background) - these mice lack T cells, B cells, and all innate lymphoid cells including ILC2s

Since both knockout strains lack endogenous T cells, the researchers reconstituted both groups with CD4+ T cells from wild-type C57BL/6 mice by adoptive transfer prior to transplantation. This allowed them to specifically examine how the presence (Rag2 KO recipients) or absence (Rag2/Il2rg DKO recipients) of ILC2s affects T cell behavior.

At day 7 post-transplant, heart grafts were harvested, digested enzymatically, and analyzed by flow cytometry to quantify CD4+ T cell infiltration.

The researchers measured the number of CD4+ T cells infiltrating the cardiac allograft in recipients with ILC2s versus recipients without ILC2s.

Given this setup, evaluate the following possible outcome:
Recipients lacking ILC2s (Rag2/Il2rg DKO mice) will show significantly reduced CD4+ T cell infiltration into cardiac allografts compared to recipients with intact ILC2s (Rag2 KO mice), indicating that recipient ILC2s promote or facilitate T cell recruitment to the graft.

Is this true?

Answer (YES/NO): NO